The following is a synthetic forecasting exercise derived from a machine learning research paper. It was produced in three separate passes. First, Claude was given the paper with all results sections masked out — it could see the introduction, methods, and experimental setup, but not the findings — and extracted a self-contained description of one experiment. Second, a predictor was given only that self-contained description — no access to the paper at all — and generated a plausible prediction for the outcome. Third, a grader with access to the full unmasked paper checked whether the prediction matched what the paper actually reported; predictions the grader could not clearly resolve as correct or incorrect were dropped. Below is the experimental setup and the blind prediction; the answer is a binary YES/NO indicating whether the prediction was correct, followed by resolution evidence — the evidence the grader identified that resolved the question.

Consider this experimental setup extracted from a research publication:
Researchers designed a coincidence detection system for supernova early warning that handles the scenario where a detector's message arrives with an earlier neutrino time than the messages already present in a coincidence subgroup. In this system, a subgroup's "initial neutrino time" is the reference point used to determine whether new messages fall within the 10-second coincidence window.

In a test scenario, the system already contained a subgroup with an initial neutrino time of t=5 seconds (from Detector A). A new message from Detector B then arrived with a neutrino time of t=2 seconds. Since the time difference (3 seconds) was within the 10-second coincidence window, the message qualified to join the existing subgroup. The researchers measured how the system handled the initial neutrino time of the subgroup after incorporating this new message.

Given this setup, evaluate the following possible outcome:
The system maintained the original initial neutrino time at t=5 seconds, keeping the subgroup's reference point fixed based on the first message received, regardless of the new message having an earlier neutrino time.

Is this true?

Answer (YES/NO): NO